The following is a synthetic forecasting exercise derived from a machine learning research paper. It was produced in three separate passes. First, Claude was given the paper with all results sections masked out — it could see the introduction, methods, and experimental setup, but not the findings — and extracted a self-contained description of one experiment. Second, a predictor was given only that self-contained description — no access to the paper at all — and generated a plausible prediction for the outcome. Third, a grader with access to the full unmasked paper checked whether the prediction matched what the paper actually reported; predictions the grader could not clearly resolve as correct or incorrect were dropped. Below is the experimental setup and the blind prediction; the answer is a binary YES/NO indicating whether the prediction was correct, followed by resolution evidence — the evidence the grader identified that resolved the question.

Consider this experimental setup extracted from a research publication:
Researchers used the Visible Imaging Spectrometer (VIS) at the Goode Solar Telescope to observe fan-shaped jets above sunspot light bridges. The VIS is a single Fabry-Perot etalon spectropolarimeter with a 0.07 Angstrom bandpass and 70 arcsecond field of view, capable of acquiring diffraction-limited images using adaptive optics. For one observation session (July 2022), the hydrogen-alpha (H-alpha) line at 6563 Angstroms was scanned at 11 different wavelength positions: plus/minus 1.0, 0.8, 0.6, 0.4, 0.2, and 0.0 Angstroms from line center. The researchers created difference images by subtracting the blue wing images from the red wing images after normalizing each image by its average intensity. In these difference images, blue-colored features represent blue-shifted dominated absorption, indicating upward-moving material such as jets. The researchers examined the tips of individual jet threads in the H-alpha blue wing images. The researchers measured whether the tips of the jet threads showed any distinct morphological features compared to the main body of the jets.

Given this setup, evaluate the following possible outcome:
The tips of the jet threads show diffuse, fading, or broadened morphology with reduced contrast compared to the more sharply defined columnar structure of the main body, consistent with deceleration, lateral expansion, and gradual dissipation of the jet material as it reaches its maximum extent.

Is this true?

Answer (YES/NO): NO